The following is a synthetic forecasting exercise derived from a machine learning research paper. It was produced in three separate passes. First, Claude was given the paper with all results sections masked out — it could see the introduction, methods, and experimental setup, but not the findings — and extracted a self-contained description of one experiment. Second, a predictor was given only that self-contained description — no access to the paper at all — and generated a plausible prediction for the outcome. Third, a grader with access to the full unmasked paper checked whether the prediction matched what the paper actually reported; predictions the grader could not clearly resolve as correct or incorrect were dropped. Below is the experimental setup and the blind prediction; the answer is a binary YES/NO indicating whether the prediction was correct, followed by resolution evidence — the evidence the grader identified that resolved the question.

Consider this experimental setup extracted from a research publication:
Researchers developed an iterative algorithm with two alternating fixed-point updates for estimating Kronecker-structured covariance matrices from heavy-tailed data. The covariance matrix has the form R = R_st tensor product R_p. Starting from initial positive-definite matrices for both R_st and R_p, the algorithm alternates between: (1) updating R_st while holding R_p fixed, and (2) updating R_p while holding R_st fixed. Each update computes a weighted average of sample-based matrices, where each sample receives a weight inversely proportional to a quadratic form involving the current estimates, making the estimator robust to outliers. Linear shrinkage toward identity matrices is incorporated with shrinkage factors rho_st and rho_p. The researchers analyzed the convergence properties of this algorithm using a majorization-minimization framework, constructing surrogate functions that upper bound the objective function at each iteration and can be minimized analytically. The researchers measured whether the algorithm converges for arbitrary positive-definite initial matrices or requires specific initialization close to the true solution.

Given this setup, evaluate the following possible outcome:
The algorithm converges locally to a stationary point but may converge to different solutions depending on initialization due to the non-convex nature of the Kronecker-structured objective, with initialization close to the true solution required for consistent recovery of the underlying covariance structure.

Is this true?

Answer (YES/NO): NO